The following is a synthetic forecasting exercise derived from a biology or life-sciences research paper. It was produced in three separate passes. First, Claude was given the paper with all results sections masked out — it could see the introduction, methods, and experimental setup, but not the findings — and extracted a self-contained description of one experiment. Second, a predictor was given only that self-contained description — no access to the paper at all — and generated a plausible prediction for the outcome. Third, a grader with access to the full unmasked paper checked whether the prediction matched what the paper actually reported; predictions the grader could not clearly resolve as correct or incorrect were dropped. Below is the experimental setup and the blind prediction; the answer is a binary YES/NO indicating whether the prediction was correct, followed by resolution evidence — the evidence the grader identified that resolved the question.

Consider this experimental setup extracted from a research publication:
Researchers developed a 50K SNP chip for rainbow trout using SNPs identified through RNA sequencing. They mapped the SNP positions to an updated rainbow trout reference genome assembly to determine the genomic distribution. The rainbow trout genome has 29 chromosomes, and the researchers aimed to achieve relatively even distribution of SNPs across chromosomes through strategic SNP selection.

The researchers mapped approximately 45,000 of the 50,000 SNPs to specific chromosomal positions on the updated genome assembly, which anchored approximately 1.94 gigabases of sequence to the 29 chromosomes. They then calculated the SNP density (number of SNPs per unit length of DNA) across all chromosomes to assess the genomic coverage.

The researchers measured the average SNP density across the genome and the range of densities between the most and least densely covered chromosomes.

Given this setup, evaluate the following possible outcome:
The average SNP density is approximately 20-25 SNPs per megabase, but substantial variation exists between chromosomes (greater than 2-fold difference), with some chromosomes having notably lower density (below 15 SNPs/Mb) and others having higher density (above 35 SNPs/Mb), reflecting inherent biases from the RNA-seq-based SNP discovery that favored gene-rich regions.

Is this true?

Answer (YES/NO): NO